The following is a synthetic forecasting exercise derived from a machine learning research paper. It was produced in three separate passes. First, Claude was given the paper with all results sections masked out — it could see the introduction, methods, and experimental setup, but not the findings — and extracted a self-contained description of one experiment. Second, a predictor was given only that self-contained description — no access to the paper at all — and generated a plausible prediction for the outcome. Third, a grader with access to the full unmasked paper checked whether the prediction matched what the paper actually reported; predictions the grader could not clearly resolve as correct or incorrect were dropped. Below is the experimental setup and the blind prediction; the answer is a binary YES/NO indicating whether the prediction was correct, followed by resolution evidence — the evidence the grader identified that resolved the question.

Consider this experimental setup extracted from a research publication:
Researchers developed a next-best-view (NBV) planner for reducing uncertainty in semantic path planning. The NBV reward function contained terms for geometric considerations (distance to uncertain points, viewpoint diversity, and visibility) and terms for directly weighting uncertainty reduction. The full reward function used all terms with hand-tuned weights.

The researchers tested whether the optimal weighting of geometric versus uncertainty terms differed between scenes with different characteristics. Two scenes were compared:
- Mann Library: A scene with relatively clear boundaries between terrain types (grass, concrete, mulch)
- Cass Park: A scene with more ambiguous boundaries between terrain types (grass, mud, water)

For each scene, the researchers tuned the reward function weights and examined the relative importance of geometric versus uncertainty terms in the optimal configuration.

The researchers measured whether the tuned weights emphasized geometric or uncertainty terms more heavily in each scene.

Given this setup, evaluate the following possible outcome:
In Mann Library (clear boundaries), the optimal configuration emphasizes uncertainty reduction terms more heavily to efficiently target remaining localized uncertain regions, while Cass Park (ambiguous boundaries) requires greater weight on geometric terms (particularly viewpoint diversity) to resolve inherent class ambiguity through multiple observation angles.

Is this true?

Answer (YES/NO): NO